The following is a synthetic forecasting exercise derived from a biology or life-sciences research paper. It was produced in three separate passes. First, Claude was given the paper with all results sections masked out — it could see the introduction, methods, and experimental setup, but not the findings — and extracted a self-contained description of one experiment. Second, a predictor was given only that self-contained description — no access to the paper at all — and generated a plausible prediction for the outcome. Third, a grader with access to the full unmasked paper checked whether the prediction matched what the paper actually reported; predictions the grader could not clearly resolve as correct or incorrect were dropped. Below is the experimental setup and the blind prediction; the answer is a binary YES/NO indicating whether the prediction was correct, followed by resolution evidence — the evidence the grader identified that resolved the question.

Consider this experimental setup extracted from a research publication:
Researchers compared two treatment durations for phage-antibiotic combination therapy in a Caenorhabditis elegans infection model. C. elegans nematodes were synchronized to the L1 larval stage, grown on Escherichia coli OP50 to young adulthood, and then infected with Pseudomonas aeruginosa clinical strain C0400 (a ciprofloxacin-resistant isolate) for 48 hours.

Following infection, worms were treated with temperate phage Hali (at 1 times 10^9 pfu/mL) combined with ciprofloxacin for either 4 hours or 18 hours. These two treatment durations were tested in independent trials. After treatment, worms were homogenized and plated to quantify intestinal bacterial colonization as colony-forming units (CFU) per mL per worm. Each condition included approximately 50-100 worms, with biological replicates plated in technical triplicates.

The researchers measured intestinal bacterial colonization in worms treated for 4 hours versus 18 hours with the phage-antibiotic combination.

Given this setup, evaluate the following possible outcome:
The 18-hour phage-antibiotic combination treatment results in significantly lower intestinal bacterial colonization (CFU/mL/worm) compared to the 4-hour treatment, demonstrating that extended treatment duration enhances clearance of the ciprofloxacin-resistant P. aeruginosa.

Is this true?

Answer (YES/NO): NO